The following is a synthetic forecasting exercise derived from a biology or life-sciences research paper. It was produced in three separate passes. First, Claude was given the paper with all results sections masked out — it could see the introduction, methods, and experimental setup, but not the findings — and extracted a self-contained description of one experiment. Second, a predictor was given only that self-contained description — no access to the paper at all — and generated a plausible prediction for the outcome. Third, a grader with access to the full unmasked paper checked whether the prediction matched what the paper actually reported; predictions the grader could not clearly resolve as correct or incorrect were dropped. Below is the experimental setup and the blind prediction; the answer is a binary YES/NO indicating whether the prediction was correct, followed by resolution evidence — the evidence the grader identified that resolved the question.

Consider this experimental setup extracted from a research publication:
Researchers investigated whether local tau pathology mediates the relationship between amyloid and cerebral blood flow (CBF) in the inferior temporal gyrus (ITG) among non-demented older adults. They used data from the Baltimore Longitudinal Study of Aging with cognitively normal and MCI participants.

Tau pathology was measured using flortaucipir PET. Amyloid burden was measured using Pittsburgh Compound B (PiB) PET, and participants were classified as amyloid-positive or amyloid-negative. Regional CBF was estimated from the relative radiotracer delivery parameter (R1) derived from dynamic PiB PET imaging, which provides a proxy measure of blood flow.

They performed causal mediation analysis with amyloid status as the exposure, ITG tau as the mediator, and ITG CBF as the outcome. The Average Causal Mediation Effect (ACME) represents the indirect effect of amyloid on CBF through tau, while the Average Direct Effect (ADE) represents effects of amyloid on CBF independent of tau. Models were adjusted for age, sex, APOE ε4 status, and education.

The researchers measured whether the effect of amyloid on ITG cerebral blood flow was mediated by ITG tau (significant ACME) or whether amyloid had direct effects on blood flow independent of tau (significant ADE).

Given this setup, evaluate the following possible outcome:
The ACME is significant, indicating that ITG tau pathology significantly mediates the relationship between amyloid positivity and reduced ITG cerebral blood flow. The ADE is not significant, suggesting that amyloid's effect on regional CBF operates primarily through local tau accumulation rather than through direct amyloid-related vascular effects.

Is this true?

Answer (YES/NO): YES